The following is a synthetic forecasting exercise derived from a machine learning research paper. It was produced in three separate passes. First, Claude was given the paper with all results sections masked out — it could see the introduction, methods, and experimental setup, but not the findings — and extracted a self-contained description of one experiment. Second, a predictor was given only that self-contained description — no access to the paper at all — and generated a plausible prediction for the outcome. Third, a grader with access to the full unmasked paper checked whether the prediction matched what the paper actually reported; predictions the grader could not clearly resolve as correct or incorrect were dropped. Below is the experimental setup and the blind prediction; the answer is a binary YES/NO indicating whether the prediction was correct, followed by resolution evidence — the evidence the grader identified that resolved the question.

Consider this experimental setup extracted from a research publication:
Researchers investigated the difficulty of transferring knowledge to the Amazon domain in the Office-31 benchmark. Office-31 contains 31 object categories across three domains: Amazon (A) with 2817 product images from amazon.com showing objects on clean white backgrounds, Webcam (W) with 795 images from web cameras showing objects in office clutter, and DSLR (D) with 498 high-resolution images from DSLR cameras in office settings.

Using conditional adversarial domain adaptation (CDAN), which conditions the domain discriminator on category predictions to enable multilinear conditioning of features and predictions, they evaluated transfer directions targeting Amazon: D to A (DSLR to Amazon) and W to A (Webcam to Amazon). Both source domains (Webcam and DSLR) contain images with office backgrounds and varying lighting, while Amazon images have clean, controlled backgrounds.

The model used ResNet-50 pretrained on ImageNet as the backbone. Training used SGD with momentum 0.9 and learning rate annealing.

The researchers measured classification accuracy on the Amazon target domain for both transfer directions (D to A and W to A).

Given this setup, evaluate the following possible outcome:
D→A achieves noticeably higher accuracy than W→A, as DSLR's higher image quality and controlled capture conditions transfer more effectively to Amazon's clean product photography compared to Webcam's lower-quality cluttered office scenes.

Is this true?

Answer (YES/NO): NO